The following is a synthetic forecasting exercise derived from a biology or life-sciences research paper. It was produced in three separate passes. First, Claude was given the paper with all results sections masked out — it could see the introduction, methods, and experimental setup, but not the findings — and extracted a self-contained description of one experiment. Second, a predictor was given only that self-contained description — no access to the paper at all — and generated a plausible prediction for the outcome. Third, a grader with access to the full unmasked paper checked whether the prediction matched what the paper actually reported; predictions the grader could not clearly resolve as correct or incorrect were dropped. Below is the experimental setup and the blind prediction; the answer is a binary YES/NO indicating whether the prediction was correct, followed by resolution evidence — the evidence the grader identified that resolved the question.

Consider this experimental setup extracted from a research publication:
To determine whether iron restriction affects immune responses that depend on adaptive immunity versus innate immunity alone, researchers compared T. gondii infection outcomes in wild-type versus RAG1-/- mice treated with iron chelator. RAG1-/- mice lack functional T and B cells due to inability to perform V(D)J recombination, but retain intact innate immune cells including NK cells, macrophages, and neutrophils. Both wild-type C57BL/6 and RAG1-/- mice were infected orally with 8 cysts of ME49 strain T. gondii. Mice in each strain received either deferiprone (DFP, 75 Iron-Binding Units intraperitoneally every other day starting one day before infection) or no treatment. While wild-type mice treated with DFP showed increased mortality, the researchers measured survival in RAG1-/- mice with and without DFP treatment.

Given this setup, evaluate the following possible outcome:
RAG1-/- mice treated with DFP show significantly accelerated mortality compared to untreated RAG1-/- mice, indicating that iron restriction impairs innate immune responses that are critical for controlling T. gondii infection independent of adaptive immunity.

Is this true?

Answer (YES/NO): NO